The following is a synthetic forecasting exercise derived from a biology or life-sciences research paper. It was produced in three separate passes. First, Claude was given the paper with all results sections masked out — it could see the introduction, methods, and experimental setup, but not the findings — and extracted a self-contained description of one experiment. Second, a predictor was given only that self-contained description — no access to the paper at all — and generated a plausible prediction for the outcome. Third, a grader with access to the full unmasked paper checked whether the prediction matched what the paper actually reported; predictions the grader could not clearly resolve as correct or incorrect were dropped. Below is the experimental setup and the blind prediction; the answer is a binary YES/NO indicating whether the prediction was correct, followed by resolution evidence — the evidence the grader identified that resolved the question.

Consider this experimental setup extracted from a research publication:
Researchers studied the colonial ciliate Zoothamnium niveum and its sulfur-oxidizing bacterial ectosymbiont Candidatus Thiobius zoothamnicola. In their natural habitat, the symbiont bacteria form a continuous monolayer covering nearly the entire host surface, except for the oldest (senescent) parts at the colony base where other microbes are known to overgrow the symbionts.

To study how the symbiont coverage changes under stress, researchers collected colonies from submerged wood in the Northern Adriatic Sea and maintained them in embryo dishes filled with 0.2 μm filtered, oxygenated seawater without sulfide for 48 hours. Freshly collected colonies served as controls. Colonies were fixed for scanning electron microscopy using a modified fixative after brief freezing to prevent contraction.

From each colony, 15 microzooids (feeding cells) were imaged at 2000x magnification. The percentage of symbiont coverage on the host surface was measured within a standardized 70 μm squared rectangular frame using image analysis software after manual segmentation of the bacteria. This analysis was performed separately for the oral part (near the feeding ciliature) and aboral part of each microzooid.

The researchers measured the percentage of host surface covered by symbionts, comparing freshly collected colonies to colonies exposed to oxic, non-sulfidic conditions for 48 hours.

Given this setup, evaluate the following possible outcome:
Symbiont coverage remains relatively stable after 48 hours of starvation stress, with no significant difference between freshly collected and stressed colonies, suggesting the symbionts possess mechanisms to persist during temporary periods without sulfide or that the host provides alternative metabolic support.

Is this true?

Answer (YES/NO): NO